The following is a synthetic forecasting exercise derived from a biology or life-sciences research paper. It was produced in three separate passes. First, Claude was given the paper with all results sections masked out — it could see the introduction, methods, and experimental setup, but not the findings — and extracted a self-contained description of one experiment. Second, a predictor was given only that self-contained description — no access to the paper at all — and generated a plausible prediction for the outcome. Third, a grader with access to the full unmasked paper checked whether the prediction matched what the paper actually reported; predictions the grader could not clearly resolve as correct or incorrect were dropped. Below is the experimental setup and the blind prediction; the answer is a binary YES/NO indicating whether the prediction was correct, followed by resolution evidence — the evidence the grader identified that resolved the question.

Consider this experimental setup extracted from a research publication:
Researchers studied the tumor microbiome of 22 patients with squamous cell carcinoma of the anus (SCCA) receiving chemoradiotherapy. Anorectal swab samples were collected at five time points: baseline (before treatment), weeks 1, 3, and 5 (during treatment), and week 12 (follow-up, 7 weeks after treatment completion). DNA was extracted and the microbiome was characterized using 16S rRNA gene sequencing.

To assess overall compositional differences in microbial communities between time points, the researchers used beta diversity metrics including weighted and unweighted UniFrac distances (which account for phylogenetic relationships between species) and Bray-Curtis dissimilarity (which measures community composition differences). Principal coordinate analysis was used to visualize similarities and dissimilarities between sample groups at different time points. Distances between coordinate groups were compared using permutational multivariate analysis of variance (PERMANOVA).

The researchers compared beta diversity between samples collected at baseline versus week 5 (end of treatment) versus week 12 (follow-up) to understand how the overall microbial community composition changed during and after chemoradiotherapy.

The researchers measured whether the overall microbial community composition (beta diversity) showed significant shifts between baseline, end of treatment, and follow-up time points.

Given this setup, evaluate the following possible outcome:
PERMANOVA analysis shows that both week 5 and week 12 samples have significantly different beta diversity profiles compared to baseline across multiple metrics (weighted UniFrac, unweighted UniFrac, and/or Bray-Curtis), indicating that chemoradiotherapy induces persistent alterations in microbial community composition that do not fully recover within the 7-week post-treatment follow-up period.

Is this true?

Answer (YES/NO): NO